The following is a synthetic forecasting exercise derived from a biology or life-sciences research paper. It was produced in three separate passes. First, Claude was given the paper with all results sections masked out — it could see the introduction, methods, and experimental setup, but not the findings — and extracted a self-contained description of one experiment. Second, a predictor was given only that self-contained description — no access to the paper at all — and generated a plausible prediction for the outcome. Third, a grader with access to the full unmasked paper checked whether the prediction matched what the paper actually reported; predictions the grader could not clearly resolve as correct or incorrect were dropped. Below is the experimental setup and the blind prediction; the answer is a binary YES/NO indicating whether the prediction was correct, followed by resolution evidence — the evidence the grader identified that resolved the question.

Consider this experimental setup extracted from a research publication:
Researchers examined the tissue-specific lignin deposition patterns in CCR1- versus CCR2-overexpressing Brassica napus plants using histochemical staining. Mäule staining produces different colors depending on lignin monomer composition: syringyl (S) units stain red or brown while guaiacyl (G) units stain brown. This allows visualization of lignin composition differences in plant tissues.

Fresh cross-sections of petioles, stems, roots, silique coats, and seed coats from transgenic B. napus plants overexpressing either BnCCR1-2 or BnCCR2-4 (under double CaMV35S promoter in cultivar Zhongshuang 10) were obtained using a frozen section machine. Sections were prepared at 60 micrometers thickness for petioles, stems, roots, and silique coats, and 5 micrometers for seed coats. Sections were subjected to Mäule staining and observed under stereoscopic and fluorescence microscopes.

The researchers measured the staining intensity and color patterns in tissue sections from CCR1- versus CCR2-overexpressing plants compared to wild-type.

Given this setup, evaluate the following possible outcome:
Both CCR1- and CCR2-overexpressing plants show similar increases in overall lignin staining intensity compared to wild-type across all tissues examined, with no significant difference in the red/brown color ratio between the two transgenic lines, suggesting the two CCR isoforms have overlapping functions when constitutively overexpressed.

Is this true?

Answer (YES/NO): NO